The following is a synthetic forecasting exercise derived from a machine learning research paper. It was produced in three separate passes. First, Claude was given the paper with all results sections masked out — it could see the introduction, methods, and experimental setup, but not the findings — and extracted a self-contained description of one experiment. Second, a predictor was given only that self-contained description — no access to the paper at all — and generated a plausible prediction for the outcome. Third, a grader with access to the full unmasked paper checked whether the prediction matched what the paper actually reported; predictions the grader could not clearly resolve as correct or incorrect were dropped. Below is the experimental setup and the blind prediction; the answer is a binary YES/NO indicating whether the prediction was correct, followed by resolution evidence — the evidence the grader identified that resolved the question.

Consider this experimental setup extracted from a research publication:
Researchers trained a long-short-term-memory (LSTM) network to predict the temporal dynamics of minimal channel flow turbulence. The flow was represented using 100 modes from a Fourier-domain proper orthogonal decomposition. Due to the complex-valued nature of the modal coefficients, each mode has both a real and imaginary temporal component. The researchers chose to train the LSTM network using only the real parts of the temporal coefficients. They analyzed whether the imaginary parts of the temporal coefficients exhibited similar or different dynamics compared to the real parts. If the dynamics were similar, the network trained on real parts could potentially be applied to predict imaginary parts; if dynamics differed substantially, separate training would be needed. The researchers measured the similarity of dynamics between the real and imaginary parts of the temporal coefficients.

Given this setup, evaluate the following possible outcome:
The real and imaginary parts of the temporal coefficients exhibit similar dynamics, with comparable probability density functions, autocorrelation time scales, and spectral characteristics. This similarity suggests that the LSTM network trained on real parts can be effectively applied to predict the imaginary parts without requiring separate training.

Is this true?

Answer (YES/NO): YES